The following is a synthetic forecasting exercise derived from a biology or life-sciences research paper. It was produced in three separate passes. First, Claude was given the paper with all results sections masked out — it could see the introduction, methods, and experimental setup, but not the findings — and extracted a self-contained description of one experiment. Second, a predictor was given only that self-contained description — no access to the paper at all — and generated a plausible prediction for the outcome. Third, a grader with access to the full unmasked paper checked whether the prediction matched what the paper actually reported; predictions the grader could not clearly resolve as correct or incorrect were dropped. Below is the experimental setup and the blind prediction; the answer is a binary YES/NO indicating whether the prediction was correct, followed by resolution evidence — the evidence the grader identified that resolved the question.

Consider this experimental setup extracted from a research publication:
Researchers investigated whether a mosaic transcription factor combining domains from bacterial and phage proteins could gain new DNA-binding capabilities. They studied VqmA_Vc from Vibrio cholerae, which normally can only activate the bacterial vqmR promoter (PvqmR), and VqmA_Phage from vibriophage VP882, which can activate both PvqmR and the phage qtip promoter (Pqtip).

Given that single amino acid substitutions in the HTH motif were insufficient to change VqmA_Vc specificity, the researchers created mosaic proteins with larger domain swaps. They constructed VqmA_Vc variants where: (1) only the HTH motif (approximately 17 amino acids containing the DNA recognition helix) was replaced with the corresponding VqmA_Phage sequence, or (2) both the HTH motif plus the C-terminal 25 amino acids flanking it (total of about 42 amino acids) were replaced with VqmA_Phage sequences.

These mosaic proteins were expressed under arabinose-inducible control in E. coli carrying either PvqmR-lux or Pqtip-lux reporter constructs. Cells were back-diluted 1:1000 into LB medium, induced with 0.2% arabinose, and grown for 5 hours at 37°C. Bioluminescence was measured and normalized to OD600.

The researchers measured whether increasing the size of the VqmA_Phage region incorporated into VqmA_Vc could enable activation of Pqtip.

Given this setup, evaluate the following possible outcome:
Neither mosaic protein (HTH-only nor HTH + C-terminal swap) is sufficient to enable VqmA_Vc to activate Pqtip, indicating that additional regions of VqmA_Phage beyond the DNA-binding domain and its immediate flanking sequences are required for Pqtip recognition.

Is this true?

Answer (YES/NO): NO